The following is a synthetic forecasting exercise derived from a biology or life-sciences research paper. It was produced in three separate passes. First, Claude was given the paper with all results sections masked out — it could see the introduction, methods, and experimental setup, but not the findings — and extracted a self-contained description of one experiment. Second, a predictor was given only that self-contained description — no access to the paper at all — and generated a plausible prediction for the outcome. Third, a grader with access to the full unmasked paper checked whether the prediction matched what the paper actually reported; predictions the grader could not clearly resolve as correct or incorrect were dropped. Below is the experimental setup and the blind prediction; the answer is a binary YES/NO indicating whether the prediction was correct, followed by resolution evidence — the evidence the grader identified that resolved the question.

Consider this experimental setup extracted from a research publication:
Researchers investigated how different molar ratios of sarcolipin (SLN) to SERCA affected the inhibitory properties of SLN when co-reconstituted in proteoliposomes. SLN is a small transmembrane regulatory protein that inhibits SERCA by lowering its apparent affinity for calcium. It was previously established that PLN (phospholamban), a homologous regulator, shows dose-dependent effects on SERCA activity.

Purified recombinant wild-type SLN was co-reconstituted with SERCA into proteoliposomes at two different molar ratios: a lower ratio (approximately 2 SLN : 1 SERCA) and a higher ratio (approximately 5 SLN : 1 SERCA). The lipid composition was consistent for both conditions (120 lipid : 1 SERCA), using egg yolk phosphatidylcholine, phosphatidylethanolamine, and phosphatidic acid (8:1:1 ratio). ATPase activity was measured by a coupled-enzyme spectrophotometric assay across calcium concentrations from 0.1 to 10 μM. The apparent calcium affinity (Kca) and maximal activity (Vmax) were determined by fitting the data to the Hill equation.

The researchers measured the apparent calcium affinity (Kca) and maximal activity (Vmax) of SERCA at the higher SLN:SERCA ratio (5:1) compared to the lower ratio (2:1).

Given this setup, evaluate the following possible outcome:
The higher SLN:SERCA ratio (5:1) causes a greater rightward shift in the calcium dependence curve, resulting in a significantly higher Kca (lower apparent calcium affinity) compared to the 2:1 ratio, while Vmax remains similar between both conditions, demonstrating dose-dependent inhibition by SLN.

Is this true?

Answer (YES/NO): NO